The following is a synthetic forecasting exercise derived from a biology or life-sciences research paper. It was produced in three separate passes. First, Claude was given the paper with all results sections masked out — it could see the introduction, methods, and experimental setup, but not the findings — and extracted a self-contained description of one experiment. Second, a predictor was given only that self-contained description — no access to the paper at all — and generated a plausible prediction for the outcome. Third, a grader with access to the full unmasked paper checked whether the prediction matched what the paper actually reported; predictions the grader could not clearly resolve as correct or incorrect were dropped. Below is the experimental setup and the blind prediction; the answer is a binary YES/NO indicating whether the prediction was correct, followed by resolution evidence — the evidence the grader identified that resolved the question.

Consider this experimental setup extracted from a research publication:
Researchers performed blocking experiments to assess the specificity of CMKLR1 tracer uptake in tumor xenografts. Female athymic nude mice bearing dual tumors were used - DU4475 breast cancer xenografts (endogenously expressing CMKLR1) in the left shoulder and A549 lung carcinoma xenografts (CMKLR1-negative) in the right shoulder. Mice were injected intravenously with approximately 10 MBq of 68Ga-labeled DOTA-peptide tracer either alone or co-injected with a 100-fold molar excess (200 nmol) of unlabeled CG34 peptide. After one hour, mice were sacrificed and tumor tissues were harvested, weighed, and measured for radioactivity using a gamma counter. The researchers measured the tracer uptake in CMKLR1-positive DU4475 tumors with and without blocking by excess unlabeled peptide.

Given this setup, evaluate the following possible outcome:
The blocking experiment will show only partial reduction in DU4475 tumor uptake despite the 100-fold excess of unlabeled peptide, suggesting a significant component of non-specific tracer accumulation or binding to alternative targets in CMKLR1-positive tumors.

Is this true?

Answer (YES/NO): NO